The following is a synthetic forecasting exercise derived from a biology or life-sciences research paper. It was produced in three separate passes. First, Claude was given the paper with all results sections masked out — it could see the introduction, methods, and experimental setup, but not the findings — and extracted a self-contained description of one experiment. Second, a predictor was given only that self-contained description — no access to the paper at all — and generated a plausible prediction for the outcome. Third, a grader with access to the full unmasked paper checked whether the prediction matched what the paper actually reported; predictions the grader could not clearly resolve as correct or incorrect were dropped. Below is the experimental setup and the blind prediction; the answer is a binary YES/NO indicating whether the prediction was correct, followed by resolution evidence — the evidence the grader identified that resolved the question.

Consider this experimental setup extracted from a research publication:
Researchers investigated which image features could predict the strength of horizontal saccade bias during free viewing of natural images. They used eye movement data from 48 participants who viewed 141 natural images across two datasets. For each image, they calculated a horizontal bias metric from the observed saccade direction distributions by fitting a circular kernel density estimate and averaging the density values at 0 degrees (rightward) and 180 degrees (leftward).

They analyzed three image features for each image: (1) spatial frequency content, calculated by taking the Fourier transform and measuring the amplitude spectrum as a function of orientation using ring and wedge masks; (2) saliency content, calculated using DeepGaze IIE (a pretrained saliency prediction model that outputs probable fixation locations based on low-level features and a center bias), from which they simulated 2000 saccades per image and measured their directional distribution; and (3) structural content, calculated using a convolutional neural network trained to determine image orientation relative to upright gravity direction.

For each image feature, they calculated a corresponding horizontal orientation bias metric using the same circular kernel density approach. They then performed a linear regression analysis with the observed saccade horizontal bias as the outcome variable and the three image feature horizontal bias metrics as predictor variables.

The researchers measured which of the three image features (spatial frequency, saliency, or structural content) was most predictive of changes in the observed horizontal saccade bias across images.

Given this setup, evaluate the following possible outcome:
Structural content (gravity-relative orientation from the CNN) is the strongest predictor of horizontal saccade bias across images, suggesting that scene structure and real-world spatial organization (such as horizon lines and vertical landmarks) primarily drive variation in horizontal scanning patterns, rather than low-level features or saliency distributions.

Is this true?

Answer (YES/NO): NO